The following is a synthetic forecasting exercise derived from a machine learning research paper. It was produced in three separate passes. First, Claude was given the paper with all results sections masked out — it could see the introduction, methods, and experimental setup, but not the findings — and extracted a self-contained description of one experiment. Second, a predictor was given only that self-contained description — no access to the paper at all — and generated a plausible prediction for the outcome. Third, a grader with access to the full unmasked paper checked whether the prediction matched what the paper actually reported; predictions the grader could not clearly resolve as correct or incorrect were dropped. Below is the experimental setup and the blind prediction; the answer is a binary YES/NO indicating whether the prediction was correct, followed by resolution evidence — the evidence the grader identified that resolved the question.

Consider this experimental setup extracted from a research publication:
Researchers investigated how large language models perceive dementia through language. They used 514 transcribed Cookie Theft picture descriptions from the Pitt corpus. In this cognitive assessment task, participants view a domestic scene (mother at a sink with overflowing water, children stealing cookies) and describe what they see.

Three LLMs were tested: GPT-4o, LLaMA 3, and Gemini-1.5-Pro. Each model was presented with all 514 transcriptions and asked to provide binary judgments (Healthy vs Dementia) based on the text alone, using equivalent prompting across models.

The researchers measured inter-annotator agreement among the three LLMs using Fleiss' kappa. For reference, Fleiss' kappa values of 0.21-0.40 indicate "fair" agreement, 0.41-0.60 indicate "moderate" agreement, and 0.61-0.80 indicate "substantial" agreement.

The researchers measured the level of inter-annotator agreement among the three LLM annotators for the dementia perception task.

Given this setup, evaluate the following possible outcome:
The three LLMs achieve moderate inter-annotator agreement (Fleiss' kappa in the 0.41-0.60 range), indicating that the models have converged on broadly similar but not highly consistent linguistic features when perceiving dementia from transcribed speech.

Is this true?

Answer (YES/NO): YES